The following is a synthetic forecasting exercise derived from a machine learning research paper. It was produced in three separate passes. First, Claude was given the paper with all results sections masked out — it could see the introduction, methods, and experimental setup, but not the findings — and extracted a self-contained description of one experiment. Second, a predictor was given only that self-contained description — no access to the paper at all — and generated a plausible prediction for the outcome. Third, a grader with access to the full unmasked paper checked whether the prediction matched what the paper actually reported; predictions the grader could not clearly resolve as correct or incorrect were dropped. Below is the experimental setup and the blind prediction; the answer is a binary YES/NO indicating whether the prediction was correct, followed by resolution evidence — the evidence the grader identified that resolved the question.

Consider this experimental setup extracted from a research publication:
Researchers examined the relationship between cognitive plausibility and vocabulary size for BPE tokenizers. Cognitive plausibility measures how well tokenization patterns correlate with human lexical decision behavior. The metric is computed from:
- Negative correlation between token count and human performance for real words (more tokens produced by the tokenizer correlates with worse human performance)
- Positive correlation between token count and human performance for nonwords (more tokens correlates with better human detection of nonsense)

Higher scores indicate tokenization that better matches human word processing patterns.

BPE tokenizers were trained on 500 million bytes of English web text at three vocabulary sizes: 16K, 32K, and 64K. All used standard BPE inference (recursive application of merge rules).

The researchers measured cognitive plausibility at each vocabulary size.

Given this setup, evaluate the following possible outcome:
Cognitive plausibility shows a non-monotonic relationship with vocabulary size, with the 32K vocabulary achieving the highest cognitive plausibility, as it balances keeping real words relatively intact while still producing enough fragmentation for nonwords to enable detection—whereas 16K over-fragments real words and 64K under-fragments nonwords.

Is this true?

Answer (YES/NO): NO